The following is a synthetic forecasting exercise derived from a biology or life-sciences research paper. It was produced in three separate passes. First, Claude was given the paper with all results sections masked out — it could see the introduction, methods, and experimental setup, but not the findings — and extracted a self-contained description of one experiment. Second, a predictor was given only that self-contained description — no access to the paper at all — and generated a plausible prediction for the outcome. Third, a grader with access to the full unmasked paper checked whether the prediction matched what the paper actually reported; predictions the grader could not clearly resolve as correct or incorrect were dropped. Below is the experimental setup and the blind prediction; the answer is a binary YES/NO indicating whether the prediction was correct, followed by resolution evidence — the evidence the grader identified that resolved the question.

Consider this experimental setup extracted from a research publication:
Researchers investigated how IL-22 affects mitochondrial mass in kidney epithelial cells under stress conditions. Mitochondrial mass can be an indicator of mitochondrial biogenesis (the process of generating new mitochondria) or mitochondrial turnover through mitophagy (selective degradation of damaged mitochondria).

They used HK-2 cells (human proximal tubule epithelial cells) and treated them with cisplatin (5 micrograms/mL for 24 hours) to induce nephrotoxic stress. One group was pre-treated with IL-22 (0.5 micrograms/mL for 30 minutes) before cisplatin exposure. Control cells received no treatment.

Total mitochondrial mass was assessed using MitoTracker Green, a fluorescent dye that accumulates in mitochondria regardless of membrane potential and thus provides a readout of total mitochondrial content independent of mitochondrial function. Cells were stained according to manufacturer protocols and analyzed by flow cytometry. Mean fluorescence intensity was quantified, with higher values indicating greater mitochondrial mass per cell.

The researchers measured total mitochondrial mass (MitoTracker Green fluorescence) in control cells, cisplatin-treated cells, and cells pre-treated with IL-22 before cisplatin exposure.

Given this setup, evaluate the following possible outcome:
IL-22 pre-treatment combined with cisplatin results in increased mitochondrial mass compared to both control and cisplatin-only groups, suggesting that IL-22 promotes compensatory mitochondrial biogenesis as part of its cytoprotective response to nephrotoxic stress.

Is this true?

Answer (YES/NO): NO